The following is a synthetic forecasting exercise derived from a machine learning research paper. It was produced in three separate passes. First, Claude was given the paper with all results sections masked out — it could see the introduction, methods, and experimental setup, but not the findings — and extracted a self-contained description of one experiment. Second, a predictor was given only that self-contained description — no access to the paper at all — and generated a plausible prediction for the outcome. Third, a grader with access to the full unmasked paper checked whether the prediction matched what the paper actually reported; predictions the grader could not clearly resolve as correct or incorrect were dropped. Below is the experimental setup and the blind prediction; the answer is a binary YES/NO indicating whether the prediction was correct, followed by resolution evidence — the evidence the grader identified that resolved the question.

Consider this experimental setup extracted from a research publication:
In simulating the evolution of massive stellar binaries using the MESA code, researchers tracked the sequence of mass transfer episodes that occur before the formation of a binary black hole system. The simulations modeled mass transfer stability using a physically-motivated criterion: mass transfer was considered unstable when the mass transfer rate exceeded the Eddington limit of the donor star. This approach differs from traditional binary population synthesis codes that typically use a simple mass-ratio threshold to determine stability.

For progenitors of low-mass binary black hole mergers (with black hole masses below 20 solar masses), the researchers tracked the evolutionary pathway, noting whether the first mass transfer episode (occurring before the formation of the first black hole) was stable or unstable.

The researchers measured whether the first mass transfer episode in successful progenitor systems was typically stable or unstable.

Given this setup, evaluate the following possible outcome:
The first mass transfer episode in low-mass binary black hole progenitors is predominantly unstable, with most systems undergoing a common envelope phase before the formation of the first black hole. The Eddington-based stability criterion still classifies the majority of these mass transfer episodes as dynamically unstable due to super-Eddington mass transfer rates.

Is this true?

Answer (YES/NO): NO